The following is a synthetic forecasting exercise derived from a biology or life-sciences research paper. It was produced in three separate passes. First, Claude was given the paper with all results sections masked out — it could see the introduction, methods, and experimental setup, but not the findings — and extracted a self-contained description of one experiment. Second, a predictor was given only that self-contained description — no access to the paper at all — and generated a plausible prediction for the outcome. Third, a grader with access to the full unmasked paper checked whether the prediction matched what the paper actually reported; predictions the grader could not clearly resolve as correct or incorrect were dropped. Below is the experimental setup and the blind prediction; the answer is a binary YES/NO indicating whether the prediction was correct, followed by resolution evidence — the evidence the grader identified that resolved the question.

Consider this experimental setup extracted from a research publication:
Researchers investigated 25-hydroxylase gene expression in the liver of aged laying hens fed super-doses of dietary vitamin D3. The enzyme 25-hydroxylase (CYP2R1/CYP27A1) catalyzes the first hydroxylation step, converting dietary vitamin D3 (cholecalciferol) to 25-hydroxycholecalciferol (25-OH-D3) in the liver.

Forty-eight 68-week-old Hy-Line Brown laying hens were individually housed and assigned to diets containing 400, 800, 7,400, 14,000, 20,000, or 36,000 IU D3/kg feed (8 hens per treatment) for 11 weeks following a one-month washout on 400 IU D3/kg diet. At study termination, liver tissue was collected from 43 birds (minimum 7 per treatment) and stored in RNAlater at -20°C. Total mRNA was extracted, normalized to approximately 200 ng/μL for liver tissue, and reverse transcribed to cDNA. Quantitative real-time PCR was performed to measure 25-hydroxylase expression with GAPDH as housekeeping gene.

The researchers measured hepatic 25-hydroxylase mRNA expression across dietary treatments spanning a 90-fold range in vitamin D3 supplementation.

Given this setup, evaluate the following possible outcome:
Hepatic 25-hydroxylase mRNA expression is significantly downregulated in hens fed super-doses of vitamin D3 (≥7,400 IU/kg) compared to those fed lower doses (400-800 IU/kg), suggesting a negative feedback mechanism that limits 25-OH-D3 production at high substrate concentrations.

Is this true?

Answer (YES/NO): NO